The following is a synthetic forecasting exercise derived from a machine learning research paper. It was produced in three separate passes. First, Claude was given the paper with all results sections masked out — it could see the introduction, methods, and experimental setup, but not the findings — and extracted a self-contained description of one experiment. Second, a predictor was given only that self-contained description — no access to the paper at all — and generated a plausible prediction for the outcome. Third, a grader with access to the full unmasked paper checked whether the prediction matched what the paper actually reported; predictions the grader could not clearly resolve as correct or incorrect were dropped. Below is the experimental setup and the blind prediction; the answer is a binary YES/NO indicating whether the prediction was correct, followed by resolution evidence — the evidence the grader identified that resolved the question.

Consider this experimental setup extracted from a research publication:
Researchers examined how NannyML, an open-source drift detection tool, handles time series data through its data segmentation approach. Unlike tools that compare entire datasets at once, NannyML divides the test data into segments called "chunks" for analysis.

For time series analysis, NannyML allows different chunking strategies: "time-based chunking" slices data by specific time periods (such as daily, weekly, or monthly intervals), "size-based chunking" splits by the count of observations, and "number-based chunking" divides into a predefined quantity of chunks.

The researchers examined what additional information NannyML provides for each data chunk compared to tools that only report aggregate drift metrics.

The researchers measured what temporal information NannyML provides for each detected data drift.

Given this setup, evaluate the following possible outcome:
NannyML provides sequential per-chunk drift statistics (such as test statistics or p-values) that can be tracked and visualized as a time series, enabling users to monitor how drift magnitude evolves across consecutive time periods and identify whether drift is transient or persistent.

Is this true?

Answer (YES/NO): YES